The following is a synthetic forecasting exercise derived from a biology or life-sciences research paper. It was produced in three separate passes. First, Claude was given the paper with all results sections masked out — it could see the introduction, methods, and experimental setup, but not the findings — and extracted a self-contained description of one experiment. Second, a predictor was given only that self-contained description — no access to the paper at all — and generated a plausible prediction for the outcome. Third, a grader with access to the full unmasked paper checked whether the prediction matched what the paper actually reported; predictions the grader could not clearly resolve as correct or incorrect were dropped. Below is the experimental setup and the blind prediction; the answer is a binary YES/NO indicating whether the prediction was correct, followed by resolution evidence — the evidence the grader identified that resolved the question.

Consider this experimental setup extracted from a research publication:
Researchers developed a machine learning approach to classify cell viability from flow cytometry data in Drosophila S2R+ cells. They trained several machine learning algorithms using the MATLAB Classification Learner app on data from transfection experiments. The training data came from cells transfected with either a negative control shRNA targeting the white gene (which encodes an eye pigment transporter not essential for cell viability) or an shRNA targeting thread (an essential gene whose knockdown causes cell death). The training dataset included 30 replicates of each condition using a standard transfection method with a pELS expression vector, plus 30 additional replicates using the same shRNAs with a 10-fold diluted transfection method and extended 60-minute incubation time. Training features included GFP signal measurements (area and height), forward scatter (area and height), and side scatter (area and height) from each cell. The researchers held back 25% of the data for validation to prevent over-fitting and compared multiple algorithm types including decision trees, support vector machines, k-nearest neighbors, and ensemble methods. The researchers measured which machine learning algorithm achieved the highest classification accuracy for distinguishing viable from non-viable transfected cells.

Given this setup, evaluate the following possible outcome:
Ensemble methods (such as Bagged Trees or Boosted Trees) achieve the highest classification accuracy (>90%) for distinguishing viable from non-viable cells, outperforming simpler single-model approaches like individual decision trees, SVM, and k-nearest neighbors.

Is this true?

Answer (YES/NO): NO